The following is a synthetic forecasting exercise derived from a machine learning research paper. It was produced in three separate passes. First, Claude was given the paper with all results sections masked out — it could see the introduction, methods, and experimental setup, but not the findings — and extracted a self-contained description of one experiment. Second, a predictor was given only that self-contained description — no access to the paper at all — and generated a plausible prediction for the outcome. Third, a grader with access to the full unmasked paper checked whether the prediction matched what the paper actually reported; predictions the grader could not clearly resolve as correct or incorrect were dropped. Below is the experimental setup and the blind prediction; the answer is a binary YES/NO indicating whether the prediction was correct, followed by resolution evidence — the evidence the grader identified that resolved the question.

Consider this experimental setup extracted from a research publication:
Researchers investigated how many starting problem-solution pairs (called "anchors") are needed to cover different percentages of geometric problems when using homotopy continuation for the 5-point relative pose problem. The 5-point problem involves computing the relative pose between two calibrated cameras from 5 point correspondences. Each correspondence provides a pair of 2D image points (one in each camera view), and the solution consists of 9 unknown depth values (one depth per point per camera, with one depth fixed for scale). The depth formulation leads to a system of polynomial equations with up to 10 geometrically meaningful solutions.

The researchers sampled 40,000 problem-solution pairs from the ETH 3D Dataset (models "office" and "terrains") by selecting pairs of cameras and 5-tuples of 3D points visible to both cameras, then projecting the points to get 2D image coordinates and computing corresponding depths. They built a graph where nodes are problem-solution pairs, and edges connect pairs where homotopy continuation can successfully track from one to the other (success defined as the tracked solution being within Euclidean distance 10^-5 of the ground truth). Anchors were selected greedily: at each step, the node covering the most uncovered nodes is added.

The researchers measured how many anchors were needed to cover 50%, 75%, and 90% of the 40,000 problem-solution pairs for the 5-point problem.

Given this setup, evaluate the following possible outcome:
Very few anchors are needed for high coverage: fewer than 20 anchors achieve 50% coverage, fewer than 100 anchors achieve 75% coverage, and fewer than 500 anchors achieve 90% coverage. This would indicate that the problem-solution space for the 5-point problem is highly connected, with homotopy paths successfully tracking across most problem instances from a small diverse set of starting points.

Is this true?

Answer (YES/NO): YES